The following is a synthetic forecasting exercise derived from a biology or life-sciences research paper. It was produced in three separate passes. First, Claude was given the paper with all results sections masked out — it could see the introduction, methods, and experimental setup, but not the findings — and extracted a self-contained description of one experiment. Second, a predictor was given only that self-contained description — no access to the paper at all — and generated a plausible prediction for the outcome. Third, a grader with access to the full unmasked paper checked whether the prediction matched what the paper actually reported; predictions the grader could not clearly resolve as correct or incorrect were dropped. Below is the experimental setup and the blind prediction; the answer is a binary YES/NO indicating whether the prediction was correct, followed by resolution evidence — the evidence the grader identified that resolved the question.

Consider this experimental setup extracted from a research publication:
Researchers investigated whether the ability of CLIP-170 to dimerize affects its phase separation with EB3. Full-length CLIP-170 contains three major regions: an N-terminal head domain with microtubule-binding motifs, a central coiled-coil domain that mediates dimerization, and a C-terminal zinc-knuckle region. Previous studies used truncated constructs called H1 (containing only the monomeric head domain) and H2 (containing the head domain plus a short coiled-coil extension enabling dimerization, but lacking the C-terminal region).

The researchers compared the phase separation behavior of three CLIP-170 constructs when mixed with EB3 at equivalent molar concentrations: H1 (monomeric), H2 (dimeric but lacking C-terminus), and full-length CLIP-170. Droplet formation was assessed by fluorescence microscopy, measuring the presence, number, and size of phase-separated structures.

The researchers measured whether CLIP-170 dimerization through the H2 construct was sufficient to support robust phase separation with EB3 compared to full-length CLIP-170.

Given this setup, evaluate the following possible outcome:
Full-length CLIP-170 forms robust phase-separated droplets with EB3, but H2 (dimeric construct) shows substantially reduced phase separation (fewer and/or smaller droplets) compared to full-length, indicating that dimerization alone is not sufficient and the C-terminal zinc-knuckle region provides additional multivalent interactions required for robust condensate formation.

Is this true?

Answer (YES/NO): YES